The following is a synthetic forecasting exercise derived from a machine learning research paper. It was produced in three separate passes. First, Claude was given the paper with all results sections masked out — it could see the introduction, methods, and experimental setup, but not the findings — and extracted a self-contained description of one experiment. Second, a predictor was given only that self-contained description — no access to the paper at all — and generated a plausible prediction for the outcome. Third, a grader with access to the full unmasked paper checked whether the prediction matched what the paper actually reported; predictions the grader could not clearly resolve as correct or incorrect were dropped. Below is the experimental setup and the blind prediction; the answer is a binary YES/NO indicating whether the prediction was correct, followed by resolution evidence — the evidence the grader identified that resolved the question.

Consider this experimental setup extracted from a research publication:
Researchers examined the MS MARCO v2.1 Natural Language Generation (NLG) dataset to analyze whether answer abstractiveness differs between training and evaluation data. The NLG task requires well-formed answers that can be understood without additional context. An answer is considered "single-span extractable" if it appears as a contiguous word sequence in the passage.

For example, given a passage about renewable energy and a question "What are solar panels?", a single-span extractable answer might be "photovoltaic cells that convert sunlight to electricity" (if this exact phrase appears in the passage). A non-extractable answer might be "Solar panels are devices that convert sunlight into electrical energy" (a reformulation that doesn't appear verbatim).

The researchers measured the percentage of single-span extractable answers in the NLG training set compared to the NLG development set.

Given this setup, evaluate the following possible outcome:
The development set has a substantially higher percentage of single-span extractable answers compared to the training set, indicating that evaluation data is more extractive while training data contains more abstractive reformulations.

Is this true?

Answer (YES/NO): YES